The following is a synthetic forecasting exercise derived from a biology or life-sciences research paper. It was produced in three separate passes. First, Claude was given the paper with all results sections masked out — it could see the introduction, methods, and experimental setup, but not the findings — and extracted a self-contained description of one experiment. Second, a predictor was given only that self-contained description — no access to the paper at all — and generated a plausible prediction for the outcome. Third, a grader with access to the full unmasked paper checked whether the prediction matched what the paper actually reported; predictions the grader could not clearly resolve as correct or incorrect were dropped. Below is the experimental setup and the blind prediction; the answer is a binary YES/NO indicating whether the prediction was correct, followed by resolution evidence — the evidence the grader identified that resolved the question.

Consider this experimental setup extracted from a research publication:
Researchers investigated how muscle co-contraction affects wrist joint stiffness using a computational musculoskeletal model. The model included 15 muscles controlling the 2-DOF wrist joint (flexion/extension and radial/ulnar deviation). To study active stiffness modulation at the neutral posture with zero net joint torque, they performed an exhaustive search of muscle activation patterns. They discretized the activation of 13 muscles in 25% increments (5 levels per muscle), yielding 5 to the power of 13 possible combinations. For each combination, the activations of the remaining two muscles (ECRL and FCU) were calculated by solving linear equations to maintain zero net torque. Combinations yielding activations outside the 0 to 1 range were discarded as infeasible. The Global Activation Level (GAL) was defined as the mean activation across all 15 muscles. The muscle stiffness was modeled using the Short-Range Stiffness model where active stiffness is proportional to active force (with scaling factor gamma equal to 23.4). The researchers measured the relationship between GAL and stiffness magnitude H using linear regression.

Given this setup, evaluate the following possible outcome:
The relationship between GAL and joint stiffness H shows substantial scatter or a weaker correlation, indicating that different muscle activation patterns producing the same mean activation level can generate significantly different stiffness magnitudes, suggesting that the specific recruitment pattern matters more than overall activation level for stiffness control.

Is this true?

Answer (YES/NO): YES